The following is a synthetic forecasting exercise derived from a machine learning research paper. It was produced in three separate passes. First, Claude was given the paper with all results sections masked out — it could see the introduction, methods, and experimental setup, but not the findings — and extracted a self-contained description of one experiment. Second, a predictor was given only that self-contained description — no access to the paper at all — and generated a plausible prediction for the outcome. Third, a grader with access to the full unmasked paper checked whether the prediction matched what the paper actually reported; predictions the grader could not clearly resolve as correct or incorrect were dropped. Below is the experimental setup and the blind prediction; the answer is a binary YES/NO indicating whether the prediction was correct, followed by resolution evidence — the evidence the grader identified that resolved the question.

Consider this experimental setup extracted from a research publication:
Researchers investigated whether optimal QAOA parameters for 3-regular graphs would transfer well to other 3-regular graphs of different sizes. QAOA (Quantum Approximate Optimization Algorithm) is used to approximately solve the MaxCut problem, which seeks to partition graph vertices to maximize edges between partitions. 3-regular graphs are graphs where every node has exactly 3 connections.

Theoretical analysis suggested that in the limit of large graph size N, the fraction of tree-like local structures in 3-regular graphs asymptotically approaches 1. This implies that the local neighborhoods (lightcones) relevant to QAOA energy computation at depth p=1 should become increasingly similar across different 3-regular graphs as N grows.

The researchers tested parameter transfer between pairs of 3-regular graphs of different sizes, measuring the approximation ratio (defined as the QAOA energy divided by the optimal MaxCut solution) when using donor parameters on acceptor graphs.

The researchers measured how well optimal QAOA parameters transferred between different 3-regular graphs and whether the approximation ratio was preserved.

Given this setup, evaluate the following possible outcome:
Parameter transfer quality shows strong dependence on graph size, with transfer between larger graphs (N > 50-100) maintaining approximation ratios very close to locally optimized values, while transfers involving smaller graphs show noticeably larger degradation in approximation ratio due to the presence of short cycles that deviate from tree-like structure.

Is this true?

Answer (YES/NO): NO